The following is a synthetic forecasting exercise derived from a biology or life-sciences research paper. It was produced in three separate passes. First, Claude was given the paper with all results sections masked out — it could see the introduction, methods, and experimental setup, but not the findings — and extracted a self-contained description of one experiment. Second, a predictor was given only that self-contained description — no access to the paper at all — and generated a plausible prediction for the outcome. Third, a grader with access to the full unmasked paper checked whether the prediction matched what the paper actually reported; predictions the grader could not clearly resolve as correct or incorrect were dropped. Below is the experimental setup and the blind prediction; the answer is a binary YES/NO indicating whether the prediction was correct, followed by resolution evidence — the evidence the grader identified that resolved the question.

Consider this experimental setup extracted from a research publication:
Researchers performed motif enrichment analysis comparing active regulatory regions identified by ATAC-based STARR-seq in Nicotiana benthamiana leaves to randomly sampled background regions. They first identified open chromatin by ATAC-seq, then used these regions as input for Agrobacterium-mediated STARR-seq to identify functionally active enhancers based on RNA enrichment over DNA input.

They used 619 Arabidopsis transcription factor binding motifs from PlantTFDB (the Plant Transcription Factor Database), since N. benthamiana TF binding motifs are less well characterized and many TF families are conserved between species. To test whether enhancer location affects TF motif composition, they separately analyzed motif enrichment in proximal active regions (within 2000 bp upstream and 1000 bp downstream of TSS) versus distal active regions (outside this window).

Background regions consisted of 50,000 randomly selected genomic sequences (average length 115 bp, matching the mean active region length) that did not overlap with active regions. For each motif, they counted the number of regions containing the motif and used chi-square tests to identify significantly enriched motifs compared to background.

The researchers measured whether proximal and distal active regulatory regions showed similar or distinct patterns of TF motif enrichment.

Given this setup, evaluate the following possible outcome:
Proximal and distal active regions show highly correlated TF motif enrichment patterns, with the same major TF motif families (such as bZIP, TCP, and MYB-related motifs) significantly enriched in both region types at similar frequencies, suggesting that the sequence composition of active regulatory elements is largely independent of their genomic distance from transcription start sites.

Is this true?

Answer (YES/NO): NO